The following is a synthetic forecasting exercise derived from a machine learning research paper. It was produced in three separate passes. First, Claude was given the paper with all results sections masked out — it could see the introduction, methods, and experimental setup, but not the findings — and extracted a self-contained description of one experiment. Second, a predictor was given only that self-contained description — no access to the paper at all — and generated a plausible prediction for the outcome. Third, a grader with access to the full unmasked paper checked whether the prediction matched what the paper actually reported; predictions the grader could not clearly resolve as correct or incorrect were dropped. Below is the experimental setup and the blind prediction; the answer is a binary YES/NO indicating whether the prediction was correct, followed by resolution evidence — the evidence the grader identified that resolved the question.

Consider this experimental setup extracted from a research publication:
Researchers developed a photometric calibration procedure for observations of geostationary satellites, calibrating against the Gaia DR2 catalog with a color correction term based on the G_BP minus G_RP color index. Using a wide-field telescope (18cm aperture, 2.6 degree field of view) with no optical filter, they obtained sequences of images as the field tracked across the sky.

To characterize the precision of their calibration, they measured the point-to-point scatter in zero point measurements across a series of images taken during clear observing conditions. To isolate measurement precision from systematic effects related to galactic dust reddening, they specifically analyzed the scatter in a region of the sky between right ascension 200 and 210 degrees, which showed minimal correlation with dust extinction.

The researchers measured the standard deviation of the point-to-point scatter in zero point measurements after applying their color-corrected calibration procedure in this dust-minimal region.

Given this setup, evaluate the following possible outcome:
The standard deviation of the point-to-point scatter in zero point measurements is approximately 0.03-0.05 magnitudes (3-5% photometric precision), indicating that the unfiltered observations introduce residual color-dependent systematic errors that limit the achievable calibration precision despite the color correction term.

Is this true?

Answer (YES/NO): NO